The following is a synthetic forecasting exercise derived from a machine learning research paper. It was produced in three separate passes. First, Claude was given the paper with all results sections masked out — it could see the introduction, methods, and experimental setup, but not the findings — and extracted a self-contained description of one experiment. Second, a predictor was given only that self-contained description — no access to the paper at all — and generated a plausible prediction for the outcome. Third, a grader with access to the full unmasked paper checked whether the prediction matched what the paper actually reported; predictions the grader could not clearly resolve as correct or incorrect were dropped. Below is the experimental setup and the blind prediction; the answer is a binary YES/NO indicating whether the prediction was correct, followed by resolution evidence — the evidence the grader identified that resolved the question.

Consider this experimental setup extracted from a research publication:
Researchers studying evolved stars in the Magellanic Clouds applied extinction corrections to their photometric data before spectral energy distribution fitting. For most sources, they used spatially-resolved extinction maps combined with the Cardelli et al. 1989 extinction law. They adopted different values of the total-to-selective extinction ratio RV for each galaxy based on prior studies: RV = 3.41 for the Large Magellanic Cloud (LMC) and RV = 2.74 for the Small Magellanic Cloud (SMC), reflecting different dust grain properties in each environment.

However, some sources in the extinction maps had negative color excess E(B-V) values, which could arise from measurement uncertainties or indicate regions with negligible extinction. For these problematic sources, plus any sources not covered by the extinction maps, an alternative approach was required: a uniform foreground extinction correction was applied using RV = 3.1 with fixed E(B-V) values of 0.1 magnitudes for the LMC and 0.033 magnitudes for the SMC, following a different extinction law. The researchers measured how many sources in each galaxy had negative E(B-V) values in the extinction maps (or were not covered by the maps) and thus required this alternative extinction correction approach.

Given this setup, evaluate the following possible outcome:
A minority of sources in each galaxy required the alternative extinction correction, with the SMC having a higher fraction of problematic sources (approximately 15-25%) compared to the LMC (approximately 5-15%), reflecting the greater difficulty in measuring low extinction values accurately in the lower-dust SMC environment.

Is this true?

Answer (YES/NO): NO